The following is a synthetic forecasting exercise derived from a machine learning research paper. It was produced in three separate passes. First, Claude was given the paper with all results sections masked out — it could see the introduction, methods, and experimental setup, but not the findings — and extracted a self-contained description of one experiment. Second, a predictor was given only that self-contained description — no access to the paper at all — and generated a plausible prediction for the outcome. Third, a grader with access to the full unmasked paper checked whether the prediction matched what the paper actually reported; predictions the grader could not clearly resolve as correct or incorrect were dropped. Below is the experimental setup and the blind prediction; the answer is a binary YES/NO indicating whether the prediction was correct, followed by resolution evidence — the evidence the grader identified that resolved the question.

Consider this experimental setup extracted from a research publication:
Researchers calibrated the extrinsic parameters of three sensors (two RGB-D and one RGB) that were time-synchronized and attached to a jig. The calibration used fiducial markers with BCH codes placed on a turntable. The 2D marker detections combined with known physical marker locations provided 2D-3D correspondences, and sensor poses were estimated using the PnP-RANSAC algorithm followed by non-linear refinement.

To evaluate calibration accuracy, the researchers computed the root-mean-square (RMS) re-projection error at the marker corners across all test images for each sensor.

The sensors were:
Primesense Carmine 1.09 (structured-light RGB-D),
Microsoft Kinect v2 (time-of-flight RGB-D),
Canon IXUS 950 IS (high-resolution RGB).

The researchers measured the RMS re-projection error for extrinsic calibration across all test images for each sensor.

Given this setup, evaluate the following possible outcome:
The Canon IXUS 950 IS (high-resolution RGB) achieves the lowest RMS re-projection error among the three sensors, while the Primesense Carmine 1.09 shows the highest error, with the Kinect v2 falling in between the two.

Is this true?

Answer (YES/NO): NO